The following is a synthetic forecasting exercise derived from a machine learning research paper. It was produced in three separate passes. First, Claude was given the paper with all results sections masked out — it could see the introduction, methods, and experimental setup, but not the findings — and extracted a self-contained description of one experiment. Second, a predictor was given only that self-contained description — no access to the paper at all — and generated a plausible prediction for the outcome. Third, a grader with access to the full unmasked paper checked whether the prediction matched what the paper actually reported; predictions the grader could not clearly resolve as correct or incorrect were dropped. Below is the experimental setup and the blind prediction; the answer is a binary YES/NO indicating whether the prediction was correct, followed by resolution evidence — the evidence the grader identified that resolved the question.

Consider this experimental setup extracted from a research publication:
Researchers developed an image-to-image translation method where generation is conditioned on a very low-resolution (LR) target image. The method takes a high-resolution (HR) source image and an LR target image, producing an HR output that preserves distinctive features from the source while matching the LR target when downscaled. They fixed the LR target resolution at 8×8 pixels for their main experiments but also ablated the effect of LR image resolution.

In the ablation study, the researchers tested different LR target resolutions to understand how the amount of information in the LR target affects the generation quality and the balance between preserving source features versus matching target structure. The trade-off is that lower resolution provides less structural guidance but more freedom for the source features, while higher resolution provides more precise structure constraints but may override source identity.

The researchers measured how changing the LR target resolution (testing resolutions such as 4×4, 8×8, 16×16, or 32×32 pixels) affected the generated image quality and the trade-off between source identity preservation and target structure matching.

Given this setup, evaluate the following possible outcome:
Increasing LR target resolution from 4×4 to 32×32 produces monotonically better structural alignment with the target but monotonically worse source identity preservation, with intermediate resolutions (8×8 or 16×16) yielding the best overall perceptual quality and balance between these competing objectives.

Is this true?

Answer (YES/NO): NO